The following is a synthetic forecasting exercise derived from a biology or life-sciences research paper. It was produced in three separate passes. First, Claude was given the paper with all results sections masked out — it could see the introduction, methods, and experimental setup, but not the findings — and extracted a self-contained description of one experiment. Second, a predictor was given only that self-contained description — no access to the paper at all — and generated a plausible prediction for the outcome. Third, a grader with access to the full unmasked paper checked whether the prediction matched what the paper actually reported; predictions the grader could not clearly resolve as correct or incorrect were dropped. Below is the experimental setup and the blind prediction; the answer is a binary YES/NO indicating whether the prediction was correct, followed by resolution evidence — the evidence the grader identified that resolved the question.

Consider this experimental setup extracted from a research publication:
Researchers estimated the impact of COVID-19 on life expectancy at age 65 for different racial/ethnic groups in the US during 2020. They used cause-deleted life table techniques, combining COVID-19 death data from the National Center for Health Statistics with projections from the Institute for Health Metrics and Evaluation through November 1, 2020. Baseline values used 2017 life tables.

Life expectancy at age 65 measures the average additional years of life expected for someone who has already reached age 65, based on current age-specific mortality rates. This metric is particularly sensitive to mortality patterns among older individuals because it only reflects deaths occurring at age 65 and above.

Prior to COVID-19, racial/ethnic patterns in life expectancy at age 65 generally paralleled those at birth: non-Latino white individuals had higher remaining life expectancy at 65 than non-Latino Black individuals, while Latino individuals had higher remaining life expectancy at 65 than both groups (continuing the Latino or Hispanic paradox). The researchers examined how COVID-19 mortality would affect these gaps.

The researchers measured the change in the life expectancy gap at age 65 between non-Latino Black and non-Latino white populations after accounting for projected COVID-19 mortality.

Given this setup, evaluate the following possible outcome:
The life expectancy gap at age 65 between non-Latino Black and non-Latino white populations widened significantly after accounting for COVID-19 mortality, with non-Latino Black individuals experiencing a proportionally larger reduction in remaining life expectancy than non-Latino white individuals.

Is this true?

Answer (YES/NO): YES